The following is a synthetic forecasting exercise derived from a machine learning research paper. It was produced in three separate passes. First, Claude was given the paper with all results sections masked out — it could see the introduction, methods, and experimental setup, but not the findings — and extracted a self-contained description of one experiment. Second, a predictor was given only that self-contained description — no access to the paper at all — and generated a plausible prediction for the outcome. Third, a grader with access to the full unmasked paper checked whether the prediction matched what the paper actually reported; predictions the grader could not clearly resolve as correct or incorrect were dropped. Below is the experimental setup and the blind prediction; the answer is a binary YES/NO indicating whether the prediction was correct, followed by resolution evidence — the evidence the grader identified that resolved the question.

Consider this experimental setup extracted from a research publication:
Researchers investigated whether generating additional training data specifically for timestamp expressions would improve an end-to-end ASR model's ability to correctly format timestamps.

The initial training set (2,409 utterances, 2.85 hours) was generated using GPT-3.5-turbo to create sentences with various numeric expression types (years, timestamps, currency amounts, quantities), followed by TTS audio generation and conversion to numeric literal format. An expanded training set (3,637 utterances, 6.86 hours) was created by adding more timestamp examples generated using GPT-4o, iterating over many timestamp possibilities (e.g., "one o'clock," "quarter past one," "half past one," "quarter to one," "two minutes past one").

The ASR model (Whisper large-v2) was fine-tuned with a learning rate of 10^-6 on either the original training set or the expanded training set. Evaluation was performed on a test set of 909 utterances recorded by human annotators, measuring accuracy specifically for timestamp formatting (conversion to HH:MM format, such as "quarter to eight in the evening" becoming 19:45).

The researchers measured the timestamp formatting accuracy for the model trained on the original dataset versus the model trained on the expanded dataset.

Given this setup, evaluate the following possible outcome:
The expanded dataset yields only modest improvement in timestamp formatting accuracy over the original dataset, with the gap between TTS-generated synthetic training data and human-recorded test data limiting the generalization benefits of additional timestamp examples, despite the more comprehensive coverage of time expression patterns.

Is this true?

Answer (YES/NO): NO